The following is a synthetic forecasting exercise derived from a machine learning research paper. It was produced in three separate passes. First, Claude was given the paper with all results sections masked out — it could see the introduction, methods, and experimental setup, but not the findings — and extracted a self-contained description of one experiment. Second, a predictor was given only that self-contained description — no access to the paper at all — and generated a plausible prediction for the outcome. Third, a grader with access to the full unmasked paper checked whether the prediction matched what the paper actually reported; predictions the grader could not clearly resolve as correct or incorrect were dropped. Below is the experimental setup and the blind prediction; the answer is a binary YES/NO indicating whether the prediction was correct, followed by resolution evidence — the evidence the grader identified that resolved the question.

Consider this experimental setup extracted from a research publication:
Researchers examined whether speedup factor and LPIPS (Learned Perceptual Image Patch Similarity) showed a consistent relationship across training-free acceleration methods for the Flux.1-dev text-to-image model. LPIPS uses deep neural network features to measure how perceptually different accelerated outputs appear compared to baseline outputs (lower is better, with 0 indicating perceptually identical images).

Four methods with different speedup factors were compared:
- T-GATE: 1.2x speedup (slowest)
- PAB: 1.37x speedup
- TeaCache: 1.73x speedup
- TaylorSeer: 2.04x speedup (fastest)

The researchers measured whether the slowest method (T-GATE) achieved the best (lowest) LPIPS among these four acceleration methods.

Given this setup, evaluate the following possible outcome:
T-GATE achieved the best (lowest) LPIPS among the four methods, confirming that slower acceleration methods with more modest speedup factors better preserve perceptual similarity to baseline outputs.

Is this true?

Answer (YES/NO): NO